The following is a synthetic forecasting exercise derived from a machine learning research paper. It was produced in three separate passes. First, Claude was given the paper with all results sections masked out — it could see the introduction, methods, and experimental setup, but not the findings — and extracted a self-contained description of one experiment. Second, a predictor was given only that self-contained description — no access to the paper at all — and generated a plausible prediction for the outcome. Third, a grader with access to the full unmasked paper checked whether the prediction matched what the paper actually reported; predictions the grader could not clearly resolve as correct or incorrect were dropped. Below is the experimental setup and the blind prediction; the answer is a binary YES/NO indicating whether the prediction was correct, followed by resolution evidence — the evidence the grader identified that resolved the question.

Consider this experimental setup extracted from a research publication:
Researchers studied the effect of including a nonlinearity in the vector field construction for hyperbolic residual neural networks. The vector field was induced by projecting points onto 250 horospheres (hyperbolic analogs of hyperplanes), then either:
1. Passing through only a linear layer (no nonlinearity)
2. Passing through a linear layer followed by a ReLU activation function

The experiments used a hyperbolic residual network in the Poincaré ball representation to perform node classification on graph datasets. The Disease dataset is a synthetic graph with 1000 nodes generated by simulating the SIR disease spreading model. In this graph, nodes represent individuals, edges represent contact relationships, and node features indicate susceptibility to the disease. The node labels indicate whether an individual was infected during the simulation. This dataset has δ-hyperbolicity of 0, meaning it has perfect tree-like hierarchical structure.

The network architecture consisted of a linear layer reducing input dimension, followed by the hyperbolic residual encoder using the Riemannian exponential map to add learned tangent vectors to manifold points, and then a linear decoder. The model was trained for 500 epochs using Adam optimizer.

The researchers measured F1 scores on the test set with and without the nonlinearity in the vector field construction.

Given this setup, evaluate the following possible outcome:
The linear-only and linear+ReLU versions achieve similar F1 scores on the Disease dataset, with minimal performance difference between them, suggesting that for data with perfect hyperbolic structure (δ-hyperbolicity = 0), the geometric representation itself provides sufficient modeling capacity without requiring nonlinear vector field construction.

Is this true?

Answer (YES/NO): NO